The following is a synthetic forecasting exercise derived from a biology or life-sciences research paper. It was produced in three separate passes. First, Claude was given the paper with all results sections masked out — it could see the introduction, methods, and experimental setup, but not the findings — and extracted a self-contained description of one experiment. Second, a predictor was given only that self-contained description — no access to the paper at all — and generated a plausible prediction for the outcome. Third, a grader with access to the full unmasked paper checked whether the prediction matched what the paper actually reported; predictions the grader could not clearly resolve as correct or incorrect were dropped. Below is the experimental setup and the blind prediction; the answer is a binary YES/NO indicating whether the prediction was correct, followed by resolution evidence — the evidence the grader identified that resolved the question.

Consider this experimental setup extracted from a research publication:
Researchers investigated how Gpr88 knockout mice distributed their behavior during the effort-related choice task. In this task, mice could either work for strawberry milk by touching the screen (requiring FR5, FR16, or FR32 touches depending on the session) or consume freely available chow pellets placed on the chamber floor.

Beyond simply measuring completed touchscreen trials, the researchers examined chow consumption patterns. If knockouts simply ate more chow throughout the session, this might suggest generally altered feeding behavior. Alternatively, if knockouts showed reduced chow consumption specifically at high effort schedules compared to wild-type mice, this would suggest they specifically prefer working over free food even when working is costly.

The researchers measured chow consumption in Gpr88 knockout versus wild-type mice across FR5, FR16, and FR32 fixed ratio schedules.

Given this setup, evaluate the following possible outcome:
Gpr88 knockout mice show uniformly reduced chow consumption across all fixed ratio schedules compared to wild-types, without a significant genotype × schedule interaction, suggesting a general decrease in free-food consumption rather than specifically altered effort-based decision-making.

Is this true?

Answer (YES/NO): NO